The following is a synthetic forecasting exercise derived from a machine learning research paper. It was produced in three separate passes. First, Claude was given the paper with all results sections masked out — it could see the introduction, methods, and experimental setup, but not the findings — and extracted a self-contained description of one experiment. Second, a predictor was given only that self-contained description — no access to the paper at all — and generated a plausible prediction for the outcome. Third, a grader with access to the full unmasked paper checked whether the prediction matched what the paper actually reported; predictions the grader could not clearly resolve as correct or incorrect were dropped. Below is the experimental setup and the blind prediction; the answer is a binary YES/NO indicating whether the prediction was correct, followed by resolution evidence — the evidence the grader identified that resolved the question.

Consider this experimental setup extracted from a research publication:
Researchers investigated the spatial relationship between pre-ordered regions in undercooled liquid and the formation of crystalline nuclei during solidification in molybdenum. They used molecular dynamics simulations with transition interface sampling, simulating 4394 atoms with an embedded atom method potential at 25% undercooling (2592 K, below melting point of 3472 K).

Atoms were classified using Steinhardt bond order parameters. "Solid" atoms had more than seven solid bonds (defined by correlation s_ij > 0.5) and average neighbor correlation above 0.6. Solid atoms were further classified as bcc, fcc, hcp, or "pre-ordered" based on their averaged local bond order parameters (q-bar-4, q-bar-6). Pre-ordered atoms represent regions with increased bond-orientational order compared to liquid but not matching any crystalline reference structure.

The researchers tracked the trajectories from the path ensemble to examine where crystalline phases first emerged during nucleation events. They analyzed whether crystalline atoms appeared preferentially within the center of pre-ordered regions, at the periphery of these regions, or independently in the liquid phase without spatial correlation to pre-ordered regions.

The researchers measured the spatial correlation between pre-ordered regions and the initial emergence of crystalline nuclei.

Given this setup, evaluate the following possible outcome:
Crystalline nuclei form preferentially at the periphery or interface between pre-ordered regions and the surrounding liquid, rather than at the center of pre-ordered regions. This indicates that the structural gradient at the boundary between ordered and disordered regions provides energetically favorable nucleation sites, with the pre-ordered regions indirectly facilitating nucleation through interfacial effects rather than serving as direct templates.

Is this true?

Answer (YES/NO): NO